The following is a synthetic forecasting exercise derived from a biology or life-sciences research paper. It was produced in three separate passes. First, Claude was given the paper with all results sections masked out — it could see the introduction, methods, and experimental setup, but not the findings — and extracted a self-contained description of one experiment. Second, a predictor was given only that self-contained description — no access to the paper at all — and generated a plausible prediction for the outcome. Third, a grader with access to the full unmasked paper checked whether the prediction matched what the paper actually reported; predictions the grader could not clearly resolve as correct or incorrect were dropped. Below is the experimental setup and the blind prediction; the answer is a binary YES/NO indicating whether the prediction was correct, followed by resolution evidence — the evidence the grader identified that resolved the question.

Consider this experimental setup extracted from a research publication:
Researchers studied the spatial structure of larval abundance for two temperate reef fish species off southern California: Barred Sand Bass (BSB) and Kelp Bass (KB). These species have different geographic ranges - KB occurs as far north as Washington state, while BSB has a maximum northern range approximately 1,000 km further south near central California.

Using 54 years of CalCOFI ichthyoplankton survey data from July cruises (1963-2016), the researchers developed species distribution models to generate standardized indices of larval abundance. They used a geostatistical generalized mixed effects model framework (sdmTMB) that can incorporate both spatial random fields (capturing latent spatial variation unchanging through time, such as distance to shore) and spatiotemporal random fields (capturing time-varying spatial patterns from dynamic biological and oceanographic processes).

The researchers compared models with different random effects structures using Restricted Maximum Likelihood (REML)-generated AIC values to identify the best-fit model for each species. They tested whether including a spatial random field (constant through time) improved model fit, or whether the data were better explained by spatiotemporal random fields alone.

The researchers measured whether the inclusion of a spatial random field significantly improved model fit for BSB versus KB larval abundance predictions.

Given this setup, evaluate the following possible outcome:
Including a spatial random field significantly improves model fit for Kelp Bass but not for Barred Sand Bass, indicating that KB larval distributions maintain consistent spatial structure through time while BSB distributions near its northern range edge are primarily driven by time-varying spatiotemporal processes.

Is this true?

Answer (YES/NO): NO